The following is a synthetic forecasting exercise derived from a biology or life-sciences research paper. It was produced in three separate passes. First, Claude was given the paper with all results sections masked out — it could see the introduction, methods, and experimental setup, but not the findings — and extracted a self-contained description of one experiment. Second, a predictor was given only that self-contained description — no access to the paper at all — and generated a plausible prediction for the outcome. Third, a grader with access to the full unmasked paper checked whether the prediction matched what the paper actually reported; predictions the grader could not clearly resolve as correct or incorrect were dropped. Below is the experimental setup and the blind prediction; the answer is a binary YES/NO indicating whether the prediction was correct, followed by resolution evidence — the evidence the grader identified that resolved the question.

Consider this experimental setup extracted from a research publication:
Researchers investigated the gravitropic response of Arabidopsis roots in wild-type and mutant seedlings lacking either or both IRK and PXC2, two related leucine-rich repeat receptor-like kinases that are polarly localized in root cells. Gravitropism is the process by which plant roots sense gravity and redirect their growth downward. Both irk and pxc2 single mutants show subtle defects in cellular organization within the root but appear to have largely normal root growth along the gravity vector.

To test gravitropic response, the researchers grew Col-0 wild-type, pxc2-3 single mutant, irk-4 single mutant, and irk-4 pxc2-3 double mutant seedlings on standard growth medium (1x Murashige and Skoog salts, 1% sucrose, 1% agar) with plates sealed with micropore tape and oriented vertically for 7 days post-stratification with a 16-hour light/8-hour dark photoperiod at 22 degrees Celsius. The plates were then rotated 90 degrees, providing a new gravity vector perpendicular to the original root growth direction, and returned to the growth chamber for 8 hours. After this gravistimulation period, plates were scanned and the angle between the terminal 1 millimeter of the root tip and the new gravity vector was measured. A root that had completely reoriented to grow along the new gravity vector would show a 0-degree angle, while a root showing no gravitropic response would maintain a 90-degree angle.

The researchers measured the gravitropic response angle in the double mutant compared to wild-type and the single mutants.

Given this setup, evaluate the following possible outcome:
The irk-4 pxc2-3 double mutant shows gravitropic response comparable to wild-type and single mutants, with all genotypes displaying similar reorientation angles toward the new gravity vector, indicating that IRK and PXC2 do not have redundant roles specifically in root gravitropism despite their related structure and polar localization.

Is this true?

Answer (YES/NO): NO